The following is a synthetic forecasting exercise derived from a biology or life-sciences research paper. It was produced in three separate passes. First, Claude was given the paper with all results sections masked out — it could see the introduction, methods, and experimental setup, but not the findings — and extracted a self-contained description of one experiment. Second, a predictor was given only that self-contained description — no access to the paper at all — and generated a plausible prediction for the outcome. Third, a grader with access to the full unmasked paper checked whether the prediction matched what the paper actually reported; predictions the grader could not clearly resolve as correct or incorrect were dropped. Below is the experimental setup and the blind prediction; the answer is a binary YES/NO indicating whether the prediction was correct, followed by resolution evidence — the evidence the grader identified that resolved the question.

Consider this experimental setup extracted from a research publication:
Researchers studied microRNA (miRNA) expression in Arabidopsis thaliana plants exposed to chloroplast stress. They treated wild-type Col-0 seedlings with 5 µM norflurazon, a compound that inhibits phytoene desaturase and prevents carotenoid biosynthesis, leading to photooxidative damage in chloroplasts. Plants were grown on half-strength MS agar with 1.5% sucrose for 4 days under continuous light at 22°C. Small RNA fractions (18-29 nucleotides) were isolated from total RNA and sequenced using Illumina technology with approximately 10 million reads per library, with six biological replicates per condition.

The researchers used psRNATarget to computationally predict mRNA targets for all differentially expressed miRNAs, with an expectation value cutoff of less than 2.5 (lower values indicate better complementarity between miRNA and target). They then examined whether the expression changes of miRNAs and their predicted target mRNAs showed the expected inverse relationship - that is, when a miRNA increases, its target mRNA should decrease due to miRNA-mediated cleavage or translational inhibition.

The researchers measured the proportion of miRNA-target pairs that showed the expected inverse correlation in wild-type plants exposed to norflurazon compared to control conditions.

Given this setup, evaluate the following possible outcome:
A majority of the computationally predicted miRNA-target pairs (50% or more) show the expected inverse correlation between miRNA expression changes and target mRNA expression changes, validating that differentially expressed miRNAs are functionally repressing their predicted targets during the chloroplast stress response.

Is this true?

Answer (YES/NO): NO